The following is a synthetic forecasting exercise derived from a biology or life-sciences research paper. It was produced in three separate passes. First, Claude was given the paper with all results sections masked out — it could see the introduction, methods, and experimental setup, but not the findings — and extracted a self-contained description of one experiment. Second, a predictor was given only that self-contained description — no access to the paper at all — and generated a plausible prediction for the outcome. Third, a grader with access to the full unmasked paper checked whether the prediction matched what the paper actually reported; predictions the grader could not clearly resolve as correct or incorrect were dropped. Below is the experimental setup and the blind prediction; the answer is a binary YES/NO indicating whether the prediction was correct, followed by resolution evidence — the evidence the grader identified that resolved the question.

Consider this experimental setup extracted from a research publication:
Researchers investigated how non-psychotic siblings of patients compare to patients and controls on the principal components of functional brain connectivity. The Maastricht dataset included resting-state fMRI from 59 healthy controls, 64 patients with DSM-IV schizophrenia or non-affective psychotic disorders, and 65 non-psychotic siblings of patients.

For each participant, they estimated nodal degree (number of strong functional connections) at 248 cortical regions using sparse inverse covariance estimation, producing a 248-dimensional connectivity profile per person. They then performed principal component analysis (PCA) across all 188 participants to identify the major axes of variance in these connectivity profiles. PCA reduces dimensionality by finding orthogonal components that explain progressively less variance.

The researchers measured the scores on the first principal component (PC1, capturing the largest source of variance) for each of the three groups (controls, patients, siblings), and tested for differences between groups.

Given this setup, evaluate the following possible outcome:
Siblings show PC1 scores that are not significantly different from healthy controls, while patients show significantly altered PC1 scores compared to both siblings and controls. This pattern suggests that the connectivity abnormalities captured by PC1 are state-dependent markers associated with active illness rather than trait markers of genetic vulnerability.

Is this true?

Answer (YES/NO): NO